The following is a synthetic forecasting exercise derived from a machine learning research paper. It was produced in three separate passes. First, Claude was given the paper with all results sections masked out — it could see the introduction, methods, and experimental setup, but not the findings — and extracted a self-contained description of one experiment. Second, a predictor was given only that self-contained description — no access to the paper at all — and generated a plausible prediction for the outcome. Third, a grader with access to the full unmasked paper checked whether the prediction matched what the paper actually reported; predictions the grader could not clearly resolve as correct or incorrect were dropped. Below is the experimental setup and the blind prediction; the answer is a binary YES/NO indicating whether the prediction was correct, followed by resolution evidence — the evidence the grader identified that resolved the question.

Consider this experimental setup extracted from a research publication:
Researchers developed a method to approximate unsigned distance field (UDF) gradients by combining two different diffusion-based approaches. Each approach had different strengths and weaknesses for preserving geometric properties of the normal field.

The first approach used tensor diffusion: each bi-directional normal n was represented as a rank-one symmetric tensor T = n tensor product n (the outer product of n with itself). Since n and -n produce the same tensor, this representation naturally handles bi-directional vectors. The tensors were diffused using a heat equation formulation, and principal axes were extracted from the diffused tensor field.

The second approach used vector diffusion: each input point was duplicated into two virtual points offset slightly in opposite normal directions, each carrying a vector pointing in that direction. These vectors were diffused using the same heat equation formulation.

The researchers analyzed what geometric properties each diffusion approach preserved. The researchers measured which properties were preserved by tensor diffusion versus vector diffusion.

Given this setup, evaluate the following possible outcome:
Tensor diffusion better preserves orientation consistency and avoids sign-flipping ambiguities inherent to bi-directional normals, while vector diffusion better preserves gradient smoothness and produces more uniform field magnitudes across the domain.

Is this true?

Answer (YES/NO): NO